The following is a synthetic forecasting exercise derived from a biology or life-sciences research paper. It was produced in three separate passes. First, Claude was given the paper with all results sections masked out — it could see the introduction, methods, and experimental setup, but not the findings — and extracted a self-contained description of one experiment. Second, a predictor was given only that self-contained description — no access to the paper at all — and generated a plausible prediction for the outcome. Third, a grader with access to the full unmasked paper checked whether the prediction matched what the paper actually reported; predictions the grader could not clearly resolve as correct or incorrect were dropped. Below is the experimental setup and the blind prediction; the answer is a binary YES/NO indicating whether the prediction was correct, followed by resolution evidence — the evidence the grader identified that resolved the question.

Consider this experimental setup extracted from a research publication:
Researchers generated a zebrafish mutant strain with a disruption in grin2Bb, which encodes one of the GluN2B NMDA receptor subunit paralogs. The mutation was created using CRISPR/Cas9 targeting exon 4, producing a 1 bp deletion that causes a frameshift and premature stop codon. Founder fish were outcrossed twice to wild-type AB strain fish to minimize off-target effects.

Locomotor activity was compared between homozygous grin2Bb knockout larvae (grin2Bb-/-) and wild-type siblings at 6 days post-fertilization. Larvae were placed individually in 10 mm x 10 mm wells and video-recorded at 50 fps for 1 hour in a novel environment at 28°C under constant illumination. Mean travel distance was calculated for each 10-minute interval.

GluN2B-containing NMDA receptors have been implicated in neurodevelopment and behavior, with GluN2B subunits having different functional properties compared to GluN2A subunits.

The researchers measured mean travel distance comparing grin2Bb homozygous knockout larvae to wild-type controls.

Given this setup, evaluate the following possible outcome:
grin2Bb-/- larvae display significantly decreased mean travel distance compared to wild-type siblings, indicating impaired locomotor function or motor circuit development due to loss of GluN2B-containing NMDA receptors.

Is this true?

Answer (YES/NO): NO